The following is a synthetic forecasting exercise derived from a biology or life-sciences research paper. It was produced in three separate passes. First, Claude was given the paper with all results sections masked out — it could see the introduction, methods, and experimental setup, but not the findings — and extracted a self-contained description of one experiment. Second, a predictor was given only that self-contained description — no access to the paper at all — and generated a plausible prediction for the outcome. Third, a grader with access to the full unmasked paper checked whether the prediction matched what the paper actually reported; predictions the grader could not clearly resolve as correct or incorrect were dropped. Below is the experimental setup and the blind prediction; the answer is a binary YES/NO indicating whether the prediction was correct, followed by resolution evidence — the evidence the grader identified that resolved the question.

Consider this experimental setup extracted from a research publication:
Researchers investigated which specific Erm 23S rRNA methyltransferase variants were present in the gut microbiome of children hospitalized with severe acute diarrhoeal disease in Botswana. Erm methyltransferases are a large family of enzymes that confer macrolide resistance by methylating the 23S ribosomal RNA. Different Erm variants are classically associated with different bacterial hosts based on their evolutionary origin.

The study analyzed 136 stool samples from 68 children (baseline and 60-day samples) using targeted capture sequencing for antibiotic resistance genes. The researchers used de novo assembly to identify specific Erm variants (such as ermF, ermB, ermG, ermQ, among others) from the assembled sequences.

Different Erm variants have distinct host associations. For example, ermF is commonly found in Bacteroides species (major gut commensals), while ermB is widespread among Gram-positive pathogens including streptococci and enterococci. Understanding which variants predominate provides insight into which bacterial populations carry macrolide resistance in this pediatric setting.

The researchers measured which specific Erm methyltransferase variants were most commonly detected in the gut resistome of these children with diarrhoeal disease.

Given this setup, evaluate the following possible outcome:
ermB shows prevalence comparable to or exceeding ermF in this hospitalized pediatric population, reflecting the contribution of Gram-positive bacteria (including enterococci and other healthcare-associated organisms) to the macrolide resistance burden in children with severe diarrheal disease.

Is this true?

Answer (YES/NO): NO